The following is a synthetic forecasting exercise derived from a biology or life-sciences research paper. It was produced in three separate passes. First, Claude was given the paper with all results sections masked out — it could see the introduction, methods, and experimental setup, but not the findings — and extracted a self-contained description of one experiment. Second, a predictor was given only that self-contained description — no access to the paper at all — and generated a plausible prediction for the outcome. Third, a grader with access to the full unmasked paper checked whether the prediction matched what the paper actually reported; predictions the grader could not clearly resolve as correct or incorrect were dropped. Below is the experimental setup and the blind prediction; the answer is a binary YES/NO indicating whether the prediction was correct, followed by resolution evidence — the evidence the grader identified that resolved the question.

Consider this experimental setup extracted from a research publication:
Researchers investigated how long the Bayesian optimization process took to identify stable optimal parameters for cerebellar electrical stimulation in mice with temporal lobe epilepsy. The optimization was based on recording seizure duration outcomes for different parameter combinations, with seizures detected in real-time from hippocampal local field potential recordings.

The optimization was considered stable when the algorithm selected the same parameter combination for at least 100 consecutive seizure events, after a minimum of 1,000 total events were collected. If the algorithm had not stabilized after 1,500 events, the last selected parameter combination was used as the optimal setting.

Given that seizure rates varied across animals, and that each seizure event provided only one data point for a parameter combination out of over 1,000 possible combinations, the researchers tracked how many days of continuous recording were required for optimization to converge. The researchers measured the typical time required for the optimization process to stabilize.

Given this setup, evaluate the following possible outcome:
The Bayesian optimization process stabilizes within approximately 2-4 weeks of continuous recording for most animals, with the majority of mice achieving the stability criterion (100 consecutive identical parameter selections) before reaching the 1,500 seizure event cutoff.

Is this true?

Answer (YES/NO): NO